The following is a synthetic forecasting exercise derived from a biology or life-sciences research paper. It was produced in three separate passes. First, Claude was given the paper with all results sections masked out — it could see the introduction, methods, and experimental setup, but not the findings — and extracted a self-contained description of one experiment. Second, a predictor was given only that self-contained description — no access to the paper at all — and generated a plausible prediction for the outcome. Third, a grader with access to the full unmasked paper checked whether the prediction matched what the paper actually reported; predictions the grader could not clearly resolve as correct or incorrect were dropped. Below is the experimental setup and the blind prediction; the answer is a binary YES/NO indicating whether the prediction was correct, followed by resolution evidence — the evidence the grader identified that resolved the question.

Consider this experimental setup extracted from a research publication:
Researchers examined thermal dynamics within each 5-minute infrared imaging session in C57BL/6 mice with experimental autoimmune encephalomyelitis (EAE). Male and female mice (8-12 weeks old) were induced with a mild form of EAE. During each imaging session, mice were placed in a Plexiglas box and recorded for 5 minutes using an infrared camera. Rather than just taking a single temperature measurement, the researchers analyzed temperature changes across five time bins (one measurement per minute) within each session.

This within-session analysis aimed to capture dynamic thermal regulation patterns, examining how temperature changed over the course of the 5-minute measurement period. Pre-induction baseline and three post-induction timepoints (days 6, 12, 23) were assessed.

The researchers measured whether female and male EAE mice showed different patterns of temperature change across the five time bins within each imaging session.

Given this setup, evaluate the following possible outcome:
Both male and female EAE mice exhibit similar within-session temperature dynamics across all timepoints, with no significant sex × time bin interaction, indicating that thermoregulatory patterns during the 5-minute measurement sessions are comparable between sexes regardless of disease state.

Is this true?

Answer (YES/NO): YES